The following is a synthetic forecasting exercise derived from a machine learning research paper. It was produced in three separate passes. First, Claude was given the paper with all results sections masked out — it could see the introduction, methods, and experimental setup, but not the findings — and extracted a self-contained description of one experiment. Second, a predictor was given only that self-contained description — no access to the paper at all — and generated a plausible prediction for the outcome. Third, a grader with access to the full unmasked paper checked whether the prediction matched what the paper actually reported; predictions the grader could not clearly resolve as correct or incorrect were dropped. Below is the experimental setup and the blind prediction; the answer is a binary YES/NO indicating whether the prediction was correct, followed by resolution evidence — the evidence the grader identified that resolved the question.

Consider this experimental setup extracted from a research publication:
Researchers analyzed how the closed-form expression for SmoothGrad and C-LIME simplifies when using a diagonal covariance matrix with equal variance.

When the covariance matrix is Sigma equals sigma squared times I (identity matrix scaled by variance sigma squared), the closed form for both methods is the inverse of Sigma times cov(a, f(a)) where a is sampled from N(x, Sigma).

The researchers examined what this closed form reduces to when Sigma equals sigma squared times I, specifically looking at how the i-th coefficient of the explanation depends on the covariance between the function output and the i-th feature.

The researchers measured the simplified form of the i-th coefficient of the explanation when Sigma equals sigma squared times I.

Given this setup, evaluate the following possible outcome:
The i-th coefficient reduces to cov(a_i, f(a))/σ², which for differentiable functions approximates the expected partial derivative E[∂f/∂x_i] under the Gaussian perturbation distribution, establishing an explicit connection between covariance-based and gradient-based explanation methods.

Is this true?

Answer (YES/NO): NO